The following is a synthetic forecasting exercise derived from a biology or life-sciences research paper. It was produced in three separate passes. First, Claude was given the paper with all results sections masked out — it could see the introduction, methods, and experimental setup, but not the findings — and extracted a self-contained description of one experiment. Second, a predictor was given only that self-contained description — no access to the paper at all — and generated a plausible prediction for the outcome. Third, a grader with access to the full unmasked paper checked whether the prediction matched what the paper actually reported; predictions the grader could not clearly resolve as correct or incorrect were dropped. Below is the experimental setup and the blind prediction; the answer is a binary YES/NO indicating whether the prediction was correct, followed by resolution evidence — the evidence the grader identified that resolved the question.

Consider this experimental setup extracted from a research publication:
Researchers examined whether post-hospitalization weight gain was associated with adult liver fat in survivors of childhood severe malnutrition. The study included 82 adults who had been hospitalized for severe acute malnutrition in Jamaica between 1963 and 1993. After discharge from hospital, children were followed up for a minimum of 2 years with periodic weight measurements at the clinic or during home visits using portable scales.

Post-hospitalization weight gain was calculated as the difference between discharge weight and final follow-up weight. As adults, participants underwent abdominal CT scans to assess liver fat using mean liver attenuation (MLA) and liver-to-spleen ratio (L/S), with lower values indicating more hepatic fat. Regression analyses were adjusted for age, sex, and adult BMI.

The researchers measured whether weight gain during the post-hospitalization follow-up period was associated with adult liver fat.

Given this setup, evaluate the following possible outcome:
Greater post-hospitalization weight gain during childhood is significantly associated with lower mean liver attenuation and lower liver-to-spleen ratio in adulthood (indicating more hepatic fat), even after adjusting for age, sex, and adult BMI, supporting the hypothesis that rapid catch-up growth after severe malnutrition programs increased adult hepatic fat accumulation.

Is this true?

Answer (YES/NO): NO